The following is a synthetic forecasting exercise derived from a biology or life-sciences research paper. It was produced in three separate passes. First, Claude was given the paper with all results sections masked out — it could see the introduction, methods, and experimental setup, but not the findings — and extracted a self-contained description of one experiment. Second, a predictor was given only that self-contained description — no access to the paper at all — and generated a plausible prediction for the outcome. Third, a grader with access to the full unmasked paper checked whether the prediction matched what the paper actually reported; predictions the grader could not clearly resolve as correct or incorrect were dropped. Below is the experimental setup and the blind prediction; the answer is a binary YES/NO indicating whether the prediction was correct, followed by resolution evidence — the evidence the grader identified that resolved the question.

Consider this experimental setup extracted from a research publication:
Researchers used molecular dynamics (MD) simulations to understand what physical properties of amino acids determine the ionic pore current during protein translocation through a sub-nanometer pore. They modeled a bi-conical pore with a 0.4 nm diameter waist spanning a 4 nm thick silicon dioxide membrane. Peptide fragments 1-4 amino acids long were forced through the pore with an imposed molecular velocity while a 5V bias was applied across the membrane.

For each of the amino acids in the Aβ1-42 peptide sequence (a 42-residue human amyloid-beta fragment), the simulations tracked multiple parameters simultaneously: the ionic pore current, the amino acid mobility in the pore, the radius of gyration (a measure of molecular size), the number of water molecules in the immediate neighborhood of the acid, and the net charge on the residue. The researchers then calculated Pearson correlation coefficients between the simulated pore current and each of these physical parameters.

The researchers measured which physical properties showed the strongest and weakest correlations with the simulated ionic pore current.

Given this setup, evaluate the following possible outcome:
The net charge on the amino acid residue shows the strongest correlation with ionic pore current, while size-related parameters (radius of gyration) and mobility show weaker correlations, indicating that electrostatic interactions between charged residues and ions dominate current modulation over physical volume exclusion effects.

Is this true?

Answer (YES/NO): NO